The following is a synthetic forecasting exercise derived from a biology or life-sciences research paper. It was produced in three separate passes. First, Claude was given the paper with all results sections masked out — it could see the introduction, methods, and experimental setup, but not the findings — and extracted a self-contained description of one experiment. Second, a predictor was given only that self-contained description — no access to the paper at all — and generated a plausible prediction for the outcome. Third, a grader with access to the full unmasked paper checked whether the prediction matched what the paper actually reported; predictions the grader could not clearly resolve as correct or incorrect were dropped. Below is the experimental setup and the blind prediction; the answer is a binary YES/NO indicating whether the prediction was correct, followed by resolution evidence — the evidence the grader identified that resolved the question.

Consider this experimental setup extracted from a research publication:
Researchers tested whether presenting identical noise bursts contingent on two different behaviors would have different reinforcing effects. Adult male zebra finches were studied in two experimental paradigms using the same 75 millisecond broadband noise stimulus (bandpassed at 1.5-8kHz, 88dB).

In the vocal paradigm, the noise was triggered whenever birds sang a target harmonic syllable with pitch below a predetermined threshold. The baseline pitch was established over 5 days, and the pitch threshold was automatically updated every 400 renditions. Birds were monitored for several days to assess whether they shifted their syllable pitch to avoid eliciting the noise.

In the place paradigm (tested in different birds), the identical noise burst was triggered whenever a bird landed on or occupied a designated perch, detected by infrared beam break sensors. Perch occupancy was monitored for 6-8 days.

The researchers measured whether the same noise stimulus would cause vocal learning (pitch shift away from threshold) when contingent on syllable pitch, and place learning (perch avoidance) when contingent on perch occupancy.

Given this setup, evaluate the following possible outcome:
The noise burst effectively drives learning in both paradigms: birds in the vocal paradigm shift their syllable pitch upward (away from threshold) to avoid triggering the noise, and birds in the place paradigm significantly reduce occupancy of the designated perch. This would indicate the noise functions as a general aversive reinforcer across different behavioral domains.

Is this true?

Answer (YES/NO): NO